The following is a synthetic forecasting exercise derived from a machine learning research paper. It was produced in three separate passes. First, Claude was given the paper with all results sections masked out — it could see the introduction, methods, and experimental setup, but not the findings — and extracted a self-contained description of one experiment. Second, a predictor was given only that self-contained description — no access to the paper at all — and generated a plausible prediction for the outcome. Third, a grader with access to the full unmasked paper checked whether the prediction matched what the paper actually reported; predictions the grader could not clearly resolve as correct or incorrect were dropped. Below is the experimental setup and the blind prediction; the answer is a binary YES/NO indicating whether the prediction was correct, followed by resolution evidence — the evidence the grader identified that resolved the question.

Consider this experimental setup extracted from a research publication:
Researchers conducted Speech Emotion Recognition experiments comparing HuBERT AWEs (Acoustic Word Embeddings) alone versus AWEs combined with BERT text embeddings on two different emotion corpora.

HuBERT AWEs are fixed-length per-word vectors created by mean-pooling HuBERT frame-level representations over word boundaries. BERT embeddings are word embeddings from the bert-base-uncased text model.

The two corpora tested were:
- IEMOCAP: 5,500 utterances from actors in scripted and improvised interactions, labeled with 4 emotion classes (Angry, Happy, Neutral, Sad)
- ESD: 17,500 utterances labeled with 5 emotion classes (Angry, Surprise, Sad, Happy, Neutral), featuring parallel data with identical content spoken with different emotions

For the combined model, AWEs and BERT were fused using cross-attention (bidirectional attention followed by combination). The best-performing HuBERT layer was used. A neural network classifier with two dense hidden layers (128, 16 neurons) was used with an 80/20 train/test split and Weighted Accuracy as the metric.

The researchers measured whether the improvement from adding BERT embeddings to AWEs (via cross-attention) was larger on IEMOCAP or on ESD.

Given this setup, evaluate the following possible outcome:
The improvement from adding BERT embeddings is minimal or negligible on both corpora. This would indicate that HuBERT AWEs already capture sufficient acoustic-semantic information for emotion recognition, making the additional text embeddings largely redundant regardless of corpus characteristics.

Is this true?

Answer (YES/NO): NO